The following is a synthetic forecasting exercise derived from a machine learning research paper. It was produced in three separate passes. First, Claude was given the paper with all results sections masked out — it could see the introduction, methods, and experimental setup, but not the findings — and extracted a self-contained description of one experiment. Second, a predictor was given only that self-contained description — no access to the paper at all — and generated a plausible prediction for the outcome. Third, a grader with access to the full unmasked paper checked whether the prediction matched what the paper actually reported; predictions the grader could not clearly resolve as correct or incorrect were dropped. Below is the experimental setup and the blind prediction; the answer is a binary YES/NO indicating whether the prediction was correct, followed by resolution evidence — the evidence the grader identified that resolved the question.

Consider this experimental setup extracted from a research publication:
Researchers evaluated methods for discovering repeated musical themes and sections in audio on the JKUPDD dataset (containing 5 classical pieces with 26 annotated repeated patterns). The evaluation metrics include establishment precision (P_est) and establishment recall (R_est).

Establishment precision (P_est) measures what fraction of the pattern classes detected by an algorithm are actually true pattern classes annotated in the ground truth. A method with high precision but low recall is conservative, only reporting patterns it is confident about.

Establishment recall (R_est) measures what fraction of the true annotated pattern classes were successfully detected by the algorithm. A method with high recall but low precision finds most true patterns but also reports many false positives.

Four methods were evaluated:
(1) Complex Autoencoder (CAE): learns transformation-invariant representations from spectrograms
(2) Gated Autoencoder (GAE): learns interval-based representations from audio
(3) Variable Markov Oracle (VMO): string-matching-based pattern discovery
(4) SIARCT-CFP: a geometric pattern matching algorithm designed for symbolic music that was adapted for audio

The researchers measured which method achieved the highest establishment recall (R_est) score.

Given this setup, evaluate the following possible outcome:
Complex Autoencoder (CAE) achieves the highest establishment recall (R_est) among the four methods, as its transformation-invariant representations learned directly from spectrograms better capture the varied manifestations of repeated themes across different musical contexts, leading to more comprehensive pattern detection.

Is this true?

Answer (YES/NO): NO